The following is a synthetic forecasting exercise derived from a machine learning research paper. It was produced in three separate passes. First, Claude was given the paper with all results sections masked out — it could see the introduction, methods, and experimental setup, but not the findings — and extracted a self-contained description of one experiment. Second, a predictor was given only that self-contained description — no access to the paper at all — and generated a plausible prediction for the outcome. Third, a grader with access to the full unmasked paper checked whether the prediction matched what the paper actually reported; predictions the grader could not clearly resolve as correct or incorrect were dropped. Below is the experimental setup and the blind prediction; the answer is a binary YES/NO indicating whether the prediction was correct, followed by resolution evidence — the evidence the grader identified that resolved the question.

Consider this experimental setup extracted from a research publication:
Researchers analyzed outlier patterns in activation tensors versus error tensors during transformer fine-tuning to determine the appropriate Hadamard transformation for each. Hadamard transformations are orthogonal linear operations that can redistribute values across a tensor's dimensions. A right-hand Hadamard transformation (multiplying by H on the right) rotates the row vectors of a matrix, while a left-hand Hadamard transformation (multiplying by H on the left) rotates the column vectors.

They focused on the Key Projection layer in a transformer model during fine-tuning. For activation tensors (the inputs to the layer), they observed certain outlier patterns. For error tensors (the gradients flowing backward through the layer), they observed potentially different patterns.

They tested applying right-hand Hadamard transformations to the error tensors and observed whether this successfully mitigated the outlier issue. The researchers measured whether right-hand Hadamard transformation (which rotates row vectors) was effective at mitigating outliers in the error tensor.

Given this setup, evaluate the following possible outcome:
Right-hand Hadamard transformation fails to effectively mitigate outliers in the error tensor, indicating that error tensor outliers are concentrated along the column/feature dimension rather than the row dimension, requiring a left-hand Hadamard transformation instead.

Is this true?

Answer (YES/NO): YES